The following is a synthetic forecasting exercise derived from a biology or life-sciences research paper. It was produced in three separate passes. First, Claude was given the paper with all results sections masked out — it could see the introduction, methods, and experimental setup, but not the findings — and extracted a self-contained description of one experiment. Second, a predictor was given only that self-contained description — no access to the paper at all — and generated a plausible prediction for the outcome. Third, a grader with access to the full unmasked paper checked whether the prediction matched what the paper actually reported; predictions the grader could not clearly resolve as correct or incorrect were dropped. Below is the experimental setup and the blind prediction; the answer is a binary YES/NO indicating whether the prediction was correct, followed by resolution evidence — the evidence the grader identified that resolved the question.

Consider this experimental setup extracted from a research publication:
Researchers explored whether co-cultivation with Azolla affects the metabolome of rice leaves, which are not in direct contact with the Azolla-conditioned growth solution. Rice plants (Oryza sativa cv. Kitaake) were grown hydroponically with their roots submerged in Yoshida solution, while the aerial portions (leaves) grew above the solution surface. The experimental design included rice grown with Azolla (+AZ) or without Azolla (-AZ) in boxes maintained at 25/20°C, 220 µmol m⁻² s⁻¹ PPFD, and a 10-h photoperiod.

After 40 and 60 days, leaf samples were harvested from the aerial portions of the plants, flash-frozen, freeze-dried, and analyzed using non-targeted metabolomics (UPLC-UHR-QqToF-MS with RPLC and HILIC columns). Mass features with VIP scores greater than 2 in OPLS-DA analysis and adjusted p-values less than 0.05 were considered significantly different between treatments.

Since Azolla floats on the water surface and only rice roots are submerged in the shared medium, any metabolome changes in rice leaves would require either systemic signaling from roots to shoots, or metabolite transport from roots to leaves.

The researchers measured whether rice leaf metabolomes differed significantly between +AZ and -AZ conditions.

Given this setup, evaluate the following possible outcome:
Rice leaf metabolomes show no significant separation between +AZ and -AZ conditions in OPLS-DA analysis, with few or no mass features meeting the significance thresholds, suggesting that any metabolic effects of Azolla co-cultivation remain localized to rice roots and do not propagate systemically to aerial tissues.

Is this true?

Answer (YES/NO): NO